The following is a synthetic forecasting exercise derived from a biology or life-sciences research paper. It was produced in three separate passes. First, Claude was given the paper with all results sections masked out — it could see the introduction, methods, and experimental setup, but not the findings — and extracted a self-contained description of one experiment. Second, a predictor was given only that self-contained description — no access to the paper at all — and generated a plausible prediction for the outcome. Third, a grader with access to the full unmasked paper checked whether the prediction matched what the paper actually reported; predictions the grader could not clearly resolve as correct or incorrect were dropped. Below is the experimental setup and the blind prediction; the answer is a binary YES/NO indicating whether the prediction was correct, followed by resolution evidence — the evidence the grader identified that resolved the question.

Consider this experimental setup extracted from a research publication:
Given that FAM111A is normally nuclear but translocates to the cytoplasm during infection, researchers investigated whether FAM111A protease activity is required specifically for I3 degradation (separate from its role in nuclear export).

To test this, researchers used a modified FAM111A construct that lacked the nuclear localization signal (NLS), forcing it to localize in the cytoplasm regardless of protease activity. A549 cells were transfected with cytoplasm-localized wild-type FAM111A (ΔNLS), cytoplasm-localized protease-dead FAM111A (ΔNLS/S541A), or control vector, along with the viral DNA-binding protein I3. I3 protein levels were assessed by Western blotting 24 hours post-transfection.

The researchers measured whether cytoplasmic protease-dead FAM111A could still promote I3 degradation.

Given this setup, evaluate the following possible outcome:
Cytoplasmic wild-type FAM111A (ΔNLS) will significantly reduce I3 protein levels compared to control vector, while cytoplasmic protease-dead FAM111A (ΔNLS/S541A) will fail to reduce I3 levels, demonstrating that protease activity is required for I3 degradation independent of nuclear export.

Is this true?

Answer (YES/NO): NO